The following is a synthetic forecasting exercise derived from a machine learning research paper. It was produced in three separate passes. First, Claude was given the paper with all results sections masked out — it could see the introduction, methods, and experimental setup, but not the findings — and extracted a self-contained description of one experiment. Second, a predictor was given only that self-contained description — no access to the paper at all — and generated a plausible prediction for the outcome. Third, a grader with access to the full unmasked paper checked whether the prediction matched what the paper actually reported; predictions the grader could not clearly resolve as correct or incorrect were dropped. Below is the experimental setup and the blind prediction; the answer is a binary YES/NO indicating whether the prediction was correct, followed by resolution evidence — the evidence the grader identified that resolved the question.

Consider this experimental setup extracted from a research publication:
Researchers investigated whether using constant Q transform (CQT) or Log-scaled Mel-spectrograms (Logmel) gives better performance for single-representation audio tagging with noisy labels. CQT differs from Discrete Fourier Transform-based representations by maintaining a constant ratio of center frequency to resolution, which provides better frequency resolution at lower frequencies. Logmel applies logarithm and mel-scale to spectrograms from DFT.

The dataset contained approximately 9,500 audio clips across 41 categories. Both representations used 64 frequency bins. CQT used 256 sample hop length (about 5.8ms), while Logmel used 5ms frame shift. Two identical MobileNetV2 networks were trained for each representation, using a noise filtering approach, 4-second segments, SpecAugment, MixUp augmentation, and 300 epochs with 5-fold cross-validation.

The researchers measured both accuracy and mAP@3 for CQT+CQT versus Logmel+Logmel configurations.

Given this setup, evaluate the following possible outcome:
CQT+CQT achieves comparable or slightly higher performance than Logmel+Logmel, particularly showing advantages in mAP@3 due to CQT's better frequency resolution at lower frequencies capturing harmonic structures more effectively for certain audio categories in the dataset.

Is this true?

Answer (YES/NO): NO